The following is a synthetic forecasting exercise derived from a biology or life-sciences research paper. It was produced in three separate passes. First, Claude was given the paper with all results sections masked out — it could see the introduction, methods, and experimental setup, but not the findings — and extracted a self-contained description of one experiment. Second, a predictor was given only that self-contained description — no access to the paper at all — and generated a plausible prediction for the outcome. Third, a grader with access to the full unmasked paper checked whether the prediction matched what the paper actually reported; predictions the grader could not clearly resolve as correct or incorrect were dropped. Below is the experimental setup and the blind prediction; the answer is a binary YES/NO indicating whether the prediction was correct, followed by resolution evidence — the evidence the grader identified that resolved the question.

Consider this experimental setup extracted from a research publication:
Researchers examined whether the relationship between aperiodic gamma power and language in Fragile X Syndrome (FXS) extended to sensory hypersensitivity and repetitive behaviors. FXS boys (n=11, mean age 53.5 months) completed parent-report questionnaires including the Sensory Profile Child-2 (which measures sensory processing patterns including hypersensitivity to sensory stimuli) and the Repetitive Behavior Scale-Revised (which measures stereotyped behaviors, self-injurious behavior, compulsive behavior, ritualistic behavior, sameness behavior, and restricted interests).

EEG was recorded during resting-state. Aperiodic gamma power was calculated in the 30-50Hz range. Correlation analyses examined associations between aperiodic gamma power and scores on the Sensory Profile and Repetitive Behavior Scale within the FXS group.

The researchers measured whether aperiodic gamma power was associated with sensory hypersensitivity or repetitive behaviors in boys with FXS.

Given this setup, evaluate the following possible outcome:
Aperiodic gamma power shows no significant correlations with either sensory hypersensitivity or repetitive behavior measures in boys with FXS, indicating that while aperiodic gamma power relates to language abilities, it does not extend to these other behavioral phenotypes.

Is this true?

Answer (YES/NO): YES